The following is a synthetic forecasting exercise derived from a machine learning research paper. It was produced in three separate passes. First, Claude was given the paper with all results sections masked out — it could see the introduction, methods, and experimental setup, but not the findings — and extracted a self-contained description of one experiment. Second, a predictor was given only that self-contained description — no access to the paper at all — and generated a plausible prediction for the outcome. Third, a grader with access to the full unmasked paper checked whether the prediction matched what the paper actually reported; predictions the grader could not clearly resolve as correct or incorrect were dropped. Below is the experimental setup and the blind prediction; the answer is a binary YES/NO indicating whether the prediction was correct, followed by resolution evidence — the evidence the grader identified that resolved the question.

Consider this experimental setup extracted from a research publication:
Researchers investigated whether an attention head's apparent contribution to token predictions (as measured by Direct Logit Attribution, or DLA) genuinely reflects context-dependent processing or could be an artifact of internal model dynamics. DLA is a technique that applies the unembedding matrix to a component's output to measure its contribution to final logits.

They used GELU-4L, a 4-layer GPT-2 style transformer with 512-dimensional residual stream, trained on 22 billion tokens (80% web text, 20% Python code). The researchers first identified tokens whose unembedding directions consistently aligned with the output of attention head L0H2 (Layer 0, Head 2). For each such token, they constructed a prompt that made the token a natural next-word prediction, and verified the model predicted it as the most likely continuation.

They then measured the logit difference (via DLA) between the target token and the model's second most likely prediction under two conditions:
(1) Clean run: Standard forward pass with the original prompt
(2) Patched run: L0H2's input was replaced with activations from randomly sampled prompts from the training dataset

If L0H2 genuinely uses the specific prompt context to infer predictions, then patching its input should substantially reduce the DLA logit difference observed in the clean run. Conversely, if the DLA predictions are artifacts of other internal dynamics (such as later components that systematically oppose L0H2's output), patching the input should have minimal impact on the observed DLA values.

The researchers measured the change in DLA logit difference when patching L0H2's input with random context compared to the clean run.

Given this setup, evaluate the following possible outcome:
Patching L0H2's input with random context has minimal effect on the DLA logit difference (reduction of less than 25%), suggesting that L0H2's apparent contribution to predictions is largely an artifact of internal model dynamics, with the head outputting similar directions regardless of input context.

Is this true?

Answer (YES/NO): YES